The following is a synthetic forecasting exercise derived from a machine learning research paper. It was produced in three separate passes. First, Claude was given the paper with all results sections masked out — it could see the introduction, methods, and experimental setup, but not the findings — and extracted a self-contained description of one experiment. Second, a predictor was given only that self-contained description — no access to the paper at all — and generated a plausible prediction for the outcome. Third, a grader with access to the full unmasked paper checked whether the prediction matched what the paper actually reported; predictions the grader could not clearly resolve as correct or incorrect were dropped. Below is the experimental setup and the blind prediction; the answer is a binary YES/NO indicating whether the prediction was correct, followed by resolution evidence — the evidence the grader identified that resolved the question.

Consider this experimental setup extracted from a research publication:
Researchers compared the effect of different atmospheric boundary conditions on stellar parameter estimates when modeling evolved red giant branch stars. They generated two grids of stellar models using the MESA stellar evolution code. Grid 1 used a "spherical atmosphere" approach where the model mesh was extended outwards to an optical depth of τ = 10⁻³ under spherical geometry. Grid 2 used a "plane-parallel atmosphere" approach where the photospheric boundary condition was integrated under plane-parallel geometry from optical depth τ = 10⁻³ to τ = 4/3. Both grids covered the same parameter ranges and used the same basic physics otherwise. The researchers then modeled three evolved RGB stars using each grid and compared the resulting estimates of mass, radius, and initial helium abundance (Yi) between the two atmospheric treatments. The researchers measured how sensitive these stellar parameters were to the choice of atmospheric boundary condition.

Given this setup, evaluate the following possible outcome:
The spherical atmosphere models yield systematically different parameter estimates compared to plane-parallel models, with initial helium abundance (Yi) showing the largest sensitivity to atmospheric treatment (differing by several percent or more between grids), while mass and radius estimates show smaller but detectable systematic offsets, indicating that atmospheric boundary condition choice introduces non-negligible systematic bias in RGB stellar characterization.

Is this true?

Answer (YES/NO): NO